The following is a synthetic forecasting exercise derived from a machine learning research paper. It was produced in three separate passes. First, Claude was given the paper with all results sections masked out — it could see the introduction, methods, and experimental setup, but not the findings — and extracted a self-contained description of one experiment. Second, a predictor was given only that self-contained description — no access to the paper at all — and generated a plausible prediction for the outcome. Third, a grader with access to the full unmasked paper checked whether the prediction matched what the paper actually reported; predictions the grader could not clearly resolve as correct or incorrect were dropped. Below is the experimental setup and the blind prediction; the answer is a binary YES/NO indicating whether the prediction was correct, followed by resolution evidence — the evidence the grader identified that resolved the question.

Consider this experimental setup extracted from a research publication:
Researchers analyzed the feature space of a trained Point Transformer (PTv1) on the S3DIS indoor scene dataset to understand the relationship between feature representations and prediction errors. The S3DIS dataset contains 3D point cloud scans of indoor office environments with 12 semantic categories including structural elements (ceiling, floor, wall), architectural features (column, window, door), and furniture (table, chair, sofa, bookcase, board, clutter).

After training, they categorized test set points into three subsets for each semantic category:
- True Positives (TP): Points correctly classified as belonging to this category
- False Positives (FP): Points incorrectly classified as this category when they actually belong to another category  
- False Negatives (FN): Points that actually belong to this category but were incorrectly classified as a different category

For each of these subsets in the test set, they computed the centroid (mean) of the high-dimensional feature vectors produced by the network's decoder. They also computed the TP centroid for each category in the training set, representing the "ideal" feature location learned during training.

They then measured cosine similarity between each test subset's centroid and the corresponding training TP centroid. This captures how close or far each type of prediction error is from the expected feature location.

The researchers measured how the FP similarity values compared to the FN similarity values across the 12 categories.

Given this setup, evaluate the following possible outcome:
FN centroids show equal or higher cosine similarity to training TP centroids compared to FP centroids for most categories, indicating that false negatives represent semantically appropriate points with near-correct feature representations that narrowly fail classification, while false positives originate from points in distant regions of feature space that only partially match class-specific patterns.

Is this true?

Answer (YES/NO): NO